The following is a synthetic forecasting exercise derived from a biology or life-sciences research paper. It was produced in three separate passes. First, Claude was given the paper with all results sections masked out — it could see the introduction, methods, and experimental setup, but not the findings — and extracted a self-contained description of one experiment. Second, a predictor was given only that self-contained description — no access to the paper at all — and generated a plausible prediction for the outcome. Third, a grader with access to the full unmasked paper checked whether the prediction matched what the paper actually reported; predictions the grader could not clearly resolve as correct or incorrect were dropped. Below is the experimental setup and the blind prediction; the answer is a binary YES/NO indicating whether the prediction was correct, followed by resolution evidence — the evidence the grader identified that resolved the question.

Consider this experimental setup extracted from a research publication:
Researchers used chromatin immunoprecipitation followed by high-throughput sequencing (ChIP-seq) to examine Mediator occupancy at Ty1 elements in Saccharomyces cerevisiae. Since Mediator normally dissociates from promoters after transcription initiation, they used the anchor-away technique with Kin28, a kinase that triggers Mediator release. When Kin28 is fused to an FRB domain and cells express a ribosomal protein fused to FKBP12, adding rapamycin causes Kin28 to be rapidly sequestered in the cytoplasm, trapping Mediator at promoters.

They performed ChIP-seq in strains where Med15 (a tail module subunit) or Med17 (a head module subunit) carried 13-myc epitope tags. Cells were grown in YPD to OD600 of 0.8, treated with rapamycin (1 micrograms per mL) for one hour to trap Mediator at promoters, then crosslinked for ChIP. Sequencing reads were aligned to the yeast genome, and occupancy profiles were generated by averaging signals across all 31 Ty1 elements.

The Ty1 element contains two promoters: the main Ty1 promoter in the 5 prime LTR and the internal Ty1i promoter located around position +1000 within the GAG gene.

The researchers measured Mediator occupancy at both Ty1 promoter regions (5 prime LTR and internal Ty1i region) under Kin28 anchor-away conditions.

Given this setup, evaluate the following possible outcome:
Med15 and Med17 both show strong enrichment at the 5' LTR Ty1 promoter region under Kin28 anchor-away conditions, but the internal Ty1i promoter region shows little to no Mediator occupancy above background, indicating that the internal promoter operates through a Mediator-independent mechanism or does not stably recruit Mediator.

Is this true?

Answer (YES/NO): NO